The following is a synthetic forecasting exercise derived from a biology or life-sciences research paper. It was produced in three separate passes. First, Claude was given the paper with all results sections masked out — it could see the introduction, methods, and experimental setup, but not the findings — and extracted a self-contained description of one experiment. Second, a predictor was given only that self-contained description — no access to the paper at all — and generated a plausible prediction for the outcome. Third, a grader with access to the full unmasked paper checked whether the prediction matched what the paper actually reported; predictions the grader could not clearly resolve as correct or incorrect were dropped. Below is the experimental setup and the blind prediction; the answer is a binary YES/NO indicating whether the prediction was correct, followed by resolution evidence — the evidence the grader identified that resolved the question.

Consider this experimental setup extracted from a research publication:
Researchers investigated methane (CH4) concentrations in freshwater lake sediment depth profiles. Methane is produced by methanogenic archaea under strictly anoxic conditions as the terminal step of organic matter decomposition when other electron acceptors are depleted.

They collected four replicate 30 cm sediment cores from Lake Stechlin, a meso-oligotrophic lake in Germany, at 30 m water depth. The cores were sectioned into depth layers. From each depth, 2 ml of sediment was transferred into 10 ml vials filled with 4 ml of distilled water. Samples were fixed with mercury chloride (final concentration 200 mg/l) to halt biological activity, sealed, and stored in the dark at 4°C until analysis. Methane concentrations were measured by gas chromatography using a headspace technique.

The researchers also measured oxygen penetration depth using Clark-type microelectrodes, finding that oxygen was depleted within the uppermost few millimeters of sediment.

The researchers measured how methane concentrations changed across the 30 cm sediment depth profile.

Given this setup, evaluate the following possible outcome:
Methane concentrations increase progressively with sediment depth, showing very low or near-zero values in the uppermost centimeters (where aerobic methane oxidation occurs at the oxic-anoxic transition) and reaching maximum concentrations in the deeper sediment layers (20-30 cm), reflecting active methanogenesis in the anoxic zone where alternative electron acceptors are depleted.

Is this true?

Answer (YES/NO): YES